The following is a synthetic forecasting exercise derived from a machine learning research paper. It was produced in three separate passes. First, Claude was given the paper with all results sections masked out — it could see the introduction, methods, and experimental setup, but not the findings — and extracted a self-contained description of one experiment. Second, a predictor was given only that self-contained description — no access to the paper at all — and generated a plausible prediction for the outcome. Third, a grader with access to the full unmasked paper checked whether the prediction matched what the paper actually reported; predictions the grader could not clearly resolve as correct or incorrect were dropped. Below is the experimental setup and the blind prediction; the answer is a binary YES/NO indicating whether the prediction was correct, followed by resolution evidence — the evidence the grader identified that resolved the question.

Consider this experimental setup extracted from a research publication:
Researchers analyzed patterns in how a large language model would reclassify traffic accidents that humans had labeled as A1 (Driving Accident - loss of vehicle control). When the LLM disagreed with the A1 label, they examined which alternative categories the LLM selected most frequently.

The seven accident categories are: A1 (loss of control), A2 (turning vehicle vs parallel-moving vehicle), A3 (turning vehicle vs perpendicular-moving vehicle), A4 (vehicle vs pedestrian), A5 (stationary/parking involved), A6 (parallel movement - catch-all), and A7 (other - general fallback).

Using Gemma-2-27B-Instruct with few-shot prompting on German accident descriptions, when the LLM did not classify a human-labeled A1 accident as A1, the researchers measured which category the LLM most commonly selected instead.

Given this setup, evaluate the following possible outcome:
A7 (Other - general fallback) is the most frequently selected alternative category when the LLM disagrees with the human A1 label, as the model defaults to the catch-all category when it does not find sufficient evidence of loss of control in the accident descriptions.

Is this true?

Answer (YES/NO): YES